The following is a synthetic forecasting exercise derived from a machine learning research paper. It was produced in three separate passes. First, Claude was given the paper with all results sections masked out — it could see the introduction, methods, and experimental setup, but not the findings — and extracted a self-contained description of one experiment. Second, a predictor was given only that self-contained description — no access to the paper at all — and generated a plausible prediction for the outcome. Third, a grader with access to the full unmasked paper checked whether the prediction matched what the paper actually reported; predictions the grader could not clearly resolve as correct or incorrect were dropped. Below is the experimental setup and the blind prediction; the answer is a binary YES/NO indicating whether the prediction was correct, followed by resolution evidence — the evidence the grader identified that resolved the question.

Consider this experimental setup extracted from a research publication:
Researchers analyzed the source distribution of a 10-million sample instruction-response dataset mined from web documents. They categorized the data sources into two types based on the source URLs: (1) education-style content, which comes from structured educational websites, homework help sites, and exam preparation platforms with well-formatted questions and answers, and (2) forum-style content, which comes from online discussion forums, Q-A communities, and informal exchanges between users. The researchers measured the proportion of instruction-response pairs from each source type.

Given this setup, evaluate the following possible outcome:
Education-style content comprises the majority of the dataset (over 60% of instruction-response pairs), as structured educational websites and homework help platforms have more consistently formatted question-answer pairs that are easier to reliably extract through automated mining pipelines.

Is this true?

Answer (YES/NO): YES